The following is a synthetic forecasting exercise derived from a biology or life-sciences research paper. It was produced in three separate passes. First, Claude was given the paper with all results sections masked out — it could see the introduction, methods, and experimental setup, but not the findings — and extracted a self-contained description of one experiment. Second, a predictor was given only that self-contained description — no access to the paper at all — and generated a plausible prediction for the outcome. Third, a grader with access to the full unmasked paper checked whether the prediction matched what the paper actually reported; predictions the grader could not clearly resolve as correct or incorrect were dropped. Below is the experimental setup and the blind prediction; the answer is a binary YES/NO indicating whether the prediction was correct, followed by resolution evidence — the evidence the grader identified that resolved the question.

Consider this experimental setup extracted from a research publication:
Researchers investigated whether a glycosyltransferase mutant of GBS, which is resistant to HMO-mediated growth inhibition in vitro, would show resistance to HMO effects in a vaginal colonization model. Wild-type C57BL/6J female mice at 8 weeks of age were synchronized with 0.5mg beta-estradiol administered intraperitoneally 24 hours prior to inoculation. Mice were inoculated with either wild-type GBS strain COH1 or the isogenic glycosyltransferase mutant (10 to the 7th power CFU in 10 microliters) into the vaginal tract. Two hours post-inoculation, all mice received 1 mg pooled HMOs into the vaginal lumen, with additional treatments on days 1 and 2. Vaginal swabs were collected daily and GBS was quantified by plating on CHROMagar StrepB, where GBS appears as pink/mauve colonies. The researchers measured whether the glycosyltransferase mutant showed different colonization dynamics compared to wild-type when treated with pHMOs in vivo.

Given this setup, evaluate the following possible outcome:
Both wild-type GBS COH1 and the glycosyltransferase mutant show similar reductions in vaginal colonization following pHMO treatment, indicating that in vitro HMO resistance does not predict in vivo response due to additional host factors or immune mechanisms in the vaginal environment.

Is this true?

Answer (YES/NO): NO